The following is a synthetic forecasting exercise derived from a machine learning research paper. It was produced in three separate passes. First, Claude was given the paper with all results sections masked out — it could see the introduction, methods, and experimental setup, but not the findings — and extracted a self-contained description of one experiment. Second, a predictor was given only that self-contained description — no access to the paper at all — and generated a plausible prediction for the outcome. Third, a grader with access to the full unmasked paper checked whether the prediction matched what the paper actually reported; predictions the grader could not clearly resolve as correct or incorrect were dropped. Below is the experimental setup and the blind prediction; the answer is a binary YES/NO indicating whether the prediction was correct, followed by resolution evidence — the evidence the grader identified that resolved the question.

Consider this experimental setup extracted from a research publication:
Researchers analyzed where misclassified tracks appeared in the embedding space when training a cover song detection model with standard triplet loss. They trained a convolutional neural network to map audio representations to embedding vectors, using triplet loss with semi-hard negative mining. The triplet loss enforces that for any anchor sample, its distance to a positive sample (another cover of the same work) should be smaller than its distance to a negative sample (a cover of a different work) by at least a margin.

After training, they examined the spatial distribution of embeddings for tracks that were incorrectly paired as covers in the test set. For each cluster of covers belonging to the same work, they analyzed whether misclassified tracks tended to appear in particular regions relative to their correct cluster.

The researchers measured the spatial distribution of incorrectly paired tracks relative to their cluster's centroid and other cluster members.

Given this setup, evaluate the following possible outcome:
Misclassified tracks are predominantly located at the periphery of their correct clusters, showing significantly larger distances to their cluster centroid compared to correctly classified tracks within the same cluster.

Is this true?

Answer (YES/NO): YES